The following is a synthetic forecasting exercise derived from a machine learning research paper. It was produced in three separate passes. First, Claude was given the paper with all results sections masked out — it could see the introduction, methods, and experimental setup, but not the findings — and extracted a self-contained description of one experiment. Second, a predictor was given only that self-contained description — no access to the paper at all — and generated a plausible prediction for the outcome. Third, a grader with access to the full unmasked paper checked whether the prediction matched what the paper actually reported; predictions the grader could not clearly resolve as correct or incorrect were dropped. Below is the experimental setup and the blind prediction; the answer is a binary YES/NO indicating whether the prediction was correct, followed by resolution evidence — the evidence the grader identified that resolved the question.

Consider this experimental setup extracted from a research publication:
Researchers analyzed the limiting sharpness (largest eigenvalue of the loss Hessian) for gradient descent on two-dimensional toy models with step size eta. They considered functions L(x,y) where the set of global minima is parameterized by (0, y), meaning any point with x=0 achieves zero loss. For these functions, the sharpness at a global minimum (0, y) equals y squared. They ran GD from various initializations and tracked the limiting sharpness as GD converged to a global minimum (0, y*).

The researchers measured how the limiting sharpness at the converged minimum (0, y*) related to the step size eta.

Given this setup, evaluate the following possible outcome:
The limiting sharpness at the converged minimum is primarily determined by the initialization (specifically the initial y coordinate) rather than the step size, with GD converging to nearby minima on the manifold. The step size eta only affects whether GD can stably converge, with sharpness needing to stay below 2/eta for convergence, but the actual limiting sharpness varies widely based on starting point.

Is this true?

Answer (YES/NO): NO